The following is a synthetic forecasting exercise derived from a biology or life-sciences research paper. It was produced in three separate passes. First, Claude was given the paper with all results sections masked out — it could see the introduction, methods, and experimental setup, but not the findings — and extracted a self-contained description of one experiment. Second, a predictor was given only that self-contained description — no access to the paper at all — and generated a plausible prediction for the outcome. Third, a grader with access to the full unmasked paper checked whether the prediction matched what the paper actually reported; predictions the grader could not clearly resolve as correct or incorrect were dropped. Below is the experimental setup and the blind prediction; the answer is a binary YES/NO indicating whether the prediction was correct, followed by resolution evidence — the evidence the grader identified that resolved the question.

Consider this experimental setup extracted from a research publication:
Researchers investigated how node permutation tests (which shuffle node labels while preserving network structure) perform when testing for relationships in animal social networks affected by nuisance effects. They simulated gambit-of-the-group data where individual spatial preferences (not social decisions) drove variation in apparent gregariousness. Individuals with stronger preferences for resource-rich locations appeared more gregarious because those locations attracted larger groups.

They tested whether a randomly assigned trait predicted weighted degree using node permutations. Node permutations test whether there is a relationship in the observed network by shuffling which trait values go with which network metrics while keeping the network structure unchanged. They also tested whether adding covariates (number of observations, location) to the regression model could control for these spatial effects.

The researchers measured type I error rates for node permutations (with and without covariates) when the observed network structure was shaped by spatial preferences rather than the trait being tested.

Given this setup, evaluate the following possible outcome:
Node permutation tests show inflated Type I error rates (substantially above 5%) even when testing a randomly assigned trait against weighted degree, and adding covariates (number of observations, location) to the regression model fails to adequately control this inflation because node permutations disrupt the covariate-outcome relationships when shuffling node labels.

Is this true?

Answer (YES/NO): YES